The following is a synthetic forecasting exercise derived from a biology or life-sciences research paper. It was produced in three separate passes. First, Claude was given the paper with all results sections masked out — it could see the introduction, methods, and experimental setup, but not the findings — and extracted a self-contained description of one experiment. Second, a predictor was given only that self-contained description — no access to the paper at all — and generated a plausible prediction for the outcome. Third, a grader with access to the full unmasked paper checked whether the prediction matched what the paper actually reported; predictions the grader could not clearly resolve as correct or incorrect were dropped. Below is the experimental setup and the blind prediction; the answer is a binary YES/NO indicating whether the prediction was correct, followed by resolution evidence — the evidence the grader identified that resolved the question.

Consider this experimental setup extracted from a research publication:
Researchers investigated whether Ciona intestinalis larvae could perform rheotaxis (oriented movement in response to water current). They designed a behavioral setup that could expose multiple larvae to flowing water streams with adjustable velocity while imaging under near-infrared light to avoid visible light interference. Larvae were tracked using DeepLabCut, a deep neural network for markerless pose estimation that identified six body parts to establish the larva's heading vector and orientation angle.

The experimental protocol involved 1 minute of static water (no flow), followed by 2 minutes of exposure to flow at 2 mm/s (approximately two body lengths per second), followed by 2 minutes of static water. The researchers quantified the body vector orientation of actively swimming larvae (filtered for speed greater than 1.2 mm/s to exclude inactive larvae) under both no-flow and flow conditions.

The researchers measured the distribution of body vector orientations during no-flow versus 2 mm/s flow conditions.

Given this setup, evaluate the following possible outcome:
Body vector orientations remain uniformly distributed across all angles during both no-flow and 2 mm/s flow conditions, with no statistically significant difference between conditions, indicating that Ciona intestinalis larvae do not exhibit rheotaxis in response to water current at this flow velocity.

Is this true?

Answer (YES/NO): NO